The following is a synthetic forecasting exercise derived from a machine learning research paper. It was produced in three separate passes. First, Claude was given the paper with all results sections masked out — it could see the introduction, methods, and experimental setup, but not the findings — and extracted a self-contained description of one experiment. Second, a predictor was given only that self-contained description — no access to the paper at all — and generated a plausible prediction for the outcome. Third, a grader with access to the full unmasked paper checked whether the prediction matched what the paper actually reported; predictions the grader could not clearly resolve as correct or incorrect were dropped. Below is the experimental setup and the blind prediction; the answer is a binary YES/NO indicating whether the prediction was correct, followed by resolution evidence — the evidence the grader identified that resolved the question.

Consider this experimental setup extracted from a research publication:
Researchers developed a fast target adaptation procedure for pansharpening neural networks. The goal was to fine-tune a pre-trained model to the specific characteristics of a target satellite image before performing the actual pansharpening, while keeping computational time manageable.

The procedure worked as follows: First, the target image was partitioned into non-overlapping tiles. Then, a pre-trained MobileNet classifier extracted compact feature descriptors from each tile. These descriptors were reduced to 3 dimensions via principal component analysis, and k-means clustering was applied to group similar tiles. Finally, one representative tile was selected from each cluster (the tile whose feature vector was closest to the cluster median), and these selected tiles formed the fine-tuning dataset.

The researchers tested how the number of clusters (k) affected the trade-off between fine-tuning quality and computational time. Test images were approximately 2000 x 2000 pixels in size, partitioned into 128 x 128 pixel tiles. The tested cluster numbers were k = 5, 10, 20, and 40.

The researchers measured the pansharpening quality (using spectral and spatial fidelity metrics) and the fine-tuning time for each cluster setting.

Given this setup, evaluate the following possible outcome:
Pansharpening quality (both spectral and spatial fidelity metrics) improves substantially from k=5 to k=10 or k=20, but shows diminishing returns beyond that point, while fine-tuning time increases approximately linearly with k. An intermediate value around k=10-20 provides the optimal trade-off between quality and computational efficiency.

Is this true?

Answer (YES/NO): NO